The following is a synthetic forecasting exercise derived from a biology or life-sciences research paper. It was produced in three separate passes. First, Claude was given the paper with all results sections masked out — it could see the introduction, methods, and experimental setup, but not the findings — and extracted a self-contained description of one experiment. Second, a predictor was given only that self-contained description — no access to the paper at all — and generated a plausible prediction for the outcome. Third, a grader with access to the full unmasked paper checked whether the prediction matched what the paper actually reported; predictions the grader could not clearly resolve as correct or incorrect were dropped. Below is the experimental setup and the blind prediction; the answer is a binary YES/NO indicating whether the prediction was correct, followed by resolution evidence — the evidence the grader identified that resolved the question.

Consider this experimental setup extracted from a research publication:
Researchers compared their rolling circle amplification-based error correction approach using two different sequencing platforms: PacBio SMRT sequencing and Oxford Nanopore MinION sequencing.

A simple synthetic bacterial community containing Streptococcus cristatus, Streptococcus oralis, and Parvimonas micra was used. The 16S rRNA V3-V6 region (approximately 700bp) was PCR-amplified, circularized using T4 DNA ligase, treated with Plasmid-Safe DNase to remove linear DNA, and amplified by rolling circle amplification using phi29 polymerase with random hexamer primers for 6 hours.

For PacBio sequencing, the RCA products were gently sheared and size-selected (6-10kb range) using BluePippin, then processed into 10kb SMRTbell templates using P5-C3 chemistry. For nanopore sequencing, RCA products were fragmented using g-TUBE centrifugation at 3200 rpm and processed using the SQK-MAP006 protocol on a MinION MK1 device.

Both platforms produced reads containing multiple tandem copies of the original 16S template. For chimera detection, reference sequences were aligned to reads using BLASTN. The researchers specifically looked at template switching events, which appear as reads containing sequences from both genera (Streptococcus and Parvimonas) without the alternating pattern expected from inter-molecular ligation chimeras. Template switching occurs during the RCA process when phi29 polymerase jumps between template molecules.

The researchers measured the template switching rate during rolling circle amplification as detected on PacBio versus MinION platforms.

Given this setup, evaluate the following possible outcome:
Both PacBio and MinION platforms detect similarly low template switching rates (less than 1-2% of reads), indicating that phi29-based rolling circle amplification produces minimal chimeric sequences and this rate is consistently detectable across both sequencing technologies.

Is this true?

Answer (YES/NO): NO